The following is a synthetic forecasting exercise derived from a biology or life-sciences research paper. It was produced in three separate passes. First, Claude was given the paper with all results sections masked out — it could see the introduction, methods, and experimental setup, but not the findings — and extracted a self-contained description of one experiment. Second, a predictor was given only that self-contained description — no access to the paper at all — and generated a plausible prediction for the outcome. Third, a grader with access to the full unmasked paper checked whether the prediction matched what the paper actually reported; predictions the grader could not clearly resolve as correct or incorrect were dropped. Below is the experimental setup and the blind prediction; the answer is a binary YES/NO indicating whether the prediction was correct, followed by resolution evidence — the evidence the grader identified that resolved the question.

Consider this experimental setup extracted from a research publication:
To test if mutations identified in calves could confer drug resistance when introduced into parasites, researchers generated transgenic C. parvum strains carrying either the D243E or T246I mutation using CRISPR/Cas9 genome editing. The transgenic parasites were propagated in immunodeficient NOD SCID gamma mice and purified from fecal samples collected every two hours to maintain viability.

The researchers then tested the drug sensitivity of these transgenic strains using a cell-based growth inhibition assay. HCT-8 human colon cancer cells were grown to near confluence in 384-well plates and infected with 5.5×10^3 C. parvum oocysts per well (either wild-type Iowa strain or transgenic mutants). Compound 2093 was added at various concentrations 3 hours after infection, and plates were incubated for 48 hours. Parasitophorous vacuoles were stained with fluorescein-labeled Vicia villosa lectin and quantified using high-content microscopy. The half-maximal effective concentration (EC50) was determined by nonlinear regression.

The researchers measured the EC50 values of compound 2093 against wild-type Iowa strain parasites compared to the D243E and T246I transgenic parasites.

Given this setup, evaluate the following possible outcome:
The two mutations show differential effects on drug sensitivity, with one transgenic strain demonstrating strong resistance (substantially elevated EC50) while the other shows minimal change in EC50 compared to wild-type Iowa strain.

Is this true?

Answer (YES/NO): NO